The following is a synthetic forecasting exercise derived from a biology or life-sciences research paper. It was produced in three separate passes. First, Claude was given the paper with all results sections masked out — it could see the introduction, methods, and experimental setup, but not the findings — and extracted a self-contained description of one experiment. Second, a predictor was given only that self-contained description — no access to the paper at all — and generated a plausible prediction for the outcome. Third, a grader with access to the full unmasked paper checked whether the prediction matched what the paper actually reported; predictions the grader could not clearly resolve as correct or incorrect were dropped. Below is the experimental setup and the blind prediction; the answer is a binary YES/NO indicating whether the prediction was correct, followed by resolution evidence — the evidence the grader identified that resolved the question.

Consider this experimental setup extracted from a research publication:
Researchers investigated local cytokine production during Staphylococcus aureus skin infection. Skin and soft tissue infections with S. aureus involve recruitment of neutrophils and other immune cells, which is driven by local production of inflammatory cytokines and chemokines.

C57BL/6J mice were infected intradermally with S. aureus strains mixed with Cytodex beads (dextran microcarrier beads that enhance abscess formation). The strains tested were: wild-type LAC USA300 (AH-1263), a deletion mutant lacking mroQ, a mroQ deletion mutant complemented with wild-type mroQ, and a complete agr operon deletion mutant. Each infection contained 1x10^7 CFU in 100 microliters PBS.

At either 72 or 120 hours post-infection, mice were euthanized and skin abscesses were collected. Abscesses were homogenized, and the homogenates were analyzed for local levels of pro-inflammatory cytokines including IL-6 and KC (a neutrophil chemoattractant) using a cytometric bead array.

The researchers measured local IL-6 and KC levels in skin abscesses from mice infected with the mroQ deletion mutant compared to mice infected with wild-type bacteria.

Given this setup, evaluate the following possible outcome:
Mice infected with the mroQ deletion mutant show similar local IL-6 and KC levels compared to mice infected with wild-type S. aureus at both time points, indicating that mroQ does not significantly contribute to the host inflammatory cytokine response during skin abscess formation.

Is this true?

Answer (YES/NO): NO